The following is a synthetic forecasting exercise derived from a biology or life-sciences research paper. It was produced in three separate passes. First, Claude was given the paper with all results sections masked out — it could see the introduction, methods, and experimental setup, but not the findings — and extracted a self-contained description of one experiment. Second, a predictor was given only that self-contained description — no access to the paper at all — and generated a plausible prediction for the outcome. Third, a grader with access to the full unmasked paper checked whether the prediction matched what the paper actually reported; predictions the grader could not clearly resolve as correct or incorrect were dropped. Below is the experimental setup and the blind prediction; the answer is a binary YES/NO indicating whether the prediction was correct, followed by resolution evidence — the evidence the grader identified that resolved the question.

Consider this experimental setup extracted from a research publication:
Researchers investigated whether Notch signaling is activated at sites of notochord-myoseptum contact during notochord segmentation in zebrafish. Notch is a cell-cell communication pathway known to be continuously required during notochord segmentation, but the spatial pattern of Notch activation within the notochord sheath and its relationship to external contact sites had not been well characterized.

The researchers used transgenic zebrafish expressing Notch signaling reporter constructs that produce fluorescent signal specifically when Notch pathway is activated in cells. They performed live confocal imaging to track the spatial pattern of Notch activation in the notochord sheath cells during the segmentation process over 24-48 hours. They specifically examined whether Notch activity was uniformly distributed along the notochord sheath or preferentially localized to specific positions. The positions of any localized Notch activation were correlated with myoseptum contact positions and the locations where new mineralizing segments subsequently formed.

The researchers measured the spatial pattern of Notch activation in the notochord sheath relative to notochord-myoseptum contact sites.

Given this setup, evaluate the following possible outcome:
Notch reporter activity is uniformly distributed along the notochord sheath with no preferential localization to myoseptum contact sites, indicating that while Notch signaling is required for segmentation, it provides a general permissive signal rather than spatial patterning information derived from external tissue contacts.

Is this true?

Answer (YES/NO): NO